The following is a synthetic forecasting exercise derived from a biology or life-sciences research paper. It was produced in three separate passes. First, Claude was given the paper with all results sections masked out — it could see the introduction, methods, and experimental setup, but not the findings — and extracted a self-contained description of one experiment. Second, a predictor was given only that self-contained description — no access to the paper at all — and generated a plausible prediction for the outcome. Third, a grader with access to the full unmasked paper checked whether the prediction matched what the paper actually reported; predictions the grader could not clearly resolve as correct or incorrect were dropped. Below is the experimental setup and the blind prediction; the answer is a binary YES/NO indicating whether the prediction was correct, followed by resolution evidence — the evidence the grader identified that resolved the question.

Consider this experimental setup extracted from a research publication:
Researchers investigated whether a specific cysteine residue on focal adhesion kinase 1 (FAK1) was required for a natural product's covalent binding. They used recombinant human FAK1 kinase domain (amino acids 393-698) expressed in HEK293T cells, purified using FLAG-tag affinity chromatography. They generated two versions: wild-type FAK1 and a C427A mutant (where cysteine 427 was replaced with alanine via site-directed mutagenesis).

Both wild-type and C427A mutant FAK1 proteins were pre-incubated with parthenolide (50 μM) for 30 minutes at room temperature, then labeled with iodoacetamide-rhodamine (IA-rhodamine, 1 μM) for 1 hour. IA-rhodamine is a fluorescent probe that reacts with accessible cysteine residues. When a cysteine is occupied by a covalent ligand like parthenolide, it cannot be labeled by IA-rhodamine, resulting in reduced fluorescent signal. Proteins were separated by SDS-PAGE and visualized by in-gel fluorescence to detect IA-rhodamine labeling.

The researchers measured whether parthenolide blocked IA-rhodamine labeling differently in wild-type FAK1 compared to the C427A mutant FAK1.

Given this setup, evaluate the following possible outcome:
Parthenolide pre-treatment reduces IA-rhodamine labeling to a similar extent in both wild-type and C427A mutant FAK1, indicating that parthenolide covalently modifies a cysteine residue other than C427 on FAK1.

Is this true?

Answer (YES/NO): NO